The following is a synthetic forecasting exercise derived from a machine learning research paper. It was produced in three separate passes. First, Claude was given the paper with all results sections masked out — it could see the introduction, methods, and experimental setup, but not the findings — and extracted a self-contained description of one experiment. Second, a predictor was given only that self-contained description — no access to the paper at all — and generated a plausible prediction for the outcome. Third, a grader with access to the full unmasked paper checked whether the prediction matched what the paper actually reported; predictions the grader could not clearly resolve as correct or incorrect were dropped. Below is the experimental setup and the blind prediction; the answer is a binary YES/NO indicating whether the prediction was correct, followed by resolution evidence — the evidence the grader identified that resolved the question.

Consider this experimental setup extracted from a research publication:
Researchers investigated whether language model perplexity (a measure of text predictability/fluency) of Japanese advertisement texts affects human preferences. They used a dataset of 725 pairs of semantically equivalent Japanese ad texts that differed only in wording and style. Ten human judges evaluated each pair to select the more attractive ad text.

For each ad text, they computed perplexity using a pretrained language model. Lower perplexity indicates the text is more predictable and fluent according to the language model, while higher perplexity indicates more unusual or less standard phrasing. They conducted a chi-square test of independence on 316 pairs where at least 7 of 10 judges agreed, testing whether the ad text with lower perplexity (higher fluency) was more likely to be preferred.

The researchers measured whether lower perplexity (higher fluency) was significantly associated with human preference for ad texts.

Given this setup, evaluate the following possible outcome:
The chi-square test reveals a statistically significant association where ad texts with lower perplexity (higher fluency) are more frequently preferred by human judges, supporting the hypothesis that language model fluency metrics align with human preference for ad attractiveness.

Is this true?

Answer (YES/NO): YES